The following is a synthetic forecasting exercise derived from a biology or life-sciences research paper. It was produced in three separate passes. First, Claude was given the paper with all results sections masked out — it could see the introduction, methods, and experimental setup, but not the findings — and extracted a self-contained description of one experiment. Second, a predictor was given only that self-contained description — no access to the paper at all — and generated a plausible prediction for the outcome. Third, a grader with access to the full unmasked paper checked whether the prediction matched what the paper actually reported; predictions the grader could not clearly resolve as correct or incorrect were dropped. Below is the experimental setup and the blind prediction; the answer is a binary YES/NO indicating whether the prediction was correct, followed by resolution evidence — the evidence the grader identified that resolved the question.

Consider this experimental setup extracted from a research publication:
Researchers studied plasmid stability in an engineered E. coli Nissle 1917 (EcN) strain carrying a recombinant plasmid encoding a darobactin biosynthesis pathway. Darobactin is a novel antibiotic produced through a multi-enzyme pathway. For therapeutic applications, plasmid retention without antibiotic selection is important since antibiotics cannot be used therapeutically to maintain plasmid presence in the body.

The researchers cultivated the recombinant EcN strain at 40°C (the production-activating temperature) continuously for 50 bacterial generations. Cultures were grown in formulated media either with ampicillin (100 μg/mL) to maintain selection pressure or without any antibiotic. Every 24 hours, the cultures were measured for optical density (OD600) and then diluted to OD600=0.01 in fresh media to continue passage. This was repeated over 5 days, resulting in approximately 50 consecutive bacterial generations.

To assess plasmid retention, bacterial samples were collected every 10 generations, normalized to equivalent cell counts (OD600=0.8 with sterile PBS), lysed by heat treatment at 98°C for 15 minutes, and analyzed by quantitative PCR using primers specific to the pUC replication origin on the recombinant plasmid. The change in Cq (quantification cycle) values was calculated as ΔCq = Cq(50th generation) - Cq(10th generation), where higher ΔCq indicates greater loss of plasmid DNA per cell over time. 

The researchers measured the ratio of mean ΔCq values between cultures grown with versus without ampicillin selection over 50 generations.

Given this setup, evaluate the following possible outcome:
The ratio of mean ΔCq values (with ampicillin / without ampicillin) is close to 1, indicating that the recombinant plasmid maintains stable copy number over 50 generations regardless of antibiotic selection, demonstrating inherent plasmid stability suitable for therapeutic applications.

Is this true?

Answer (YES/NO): YES